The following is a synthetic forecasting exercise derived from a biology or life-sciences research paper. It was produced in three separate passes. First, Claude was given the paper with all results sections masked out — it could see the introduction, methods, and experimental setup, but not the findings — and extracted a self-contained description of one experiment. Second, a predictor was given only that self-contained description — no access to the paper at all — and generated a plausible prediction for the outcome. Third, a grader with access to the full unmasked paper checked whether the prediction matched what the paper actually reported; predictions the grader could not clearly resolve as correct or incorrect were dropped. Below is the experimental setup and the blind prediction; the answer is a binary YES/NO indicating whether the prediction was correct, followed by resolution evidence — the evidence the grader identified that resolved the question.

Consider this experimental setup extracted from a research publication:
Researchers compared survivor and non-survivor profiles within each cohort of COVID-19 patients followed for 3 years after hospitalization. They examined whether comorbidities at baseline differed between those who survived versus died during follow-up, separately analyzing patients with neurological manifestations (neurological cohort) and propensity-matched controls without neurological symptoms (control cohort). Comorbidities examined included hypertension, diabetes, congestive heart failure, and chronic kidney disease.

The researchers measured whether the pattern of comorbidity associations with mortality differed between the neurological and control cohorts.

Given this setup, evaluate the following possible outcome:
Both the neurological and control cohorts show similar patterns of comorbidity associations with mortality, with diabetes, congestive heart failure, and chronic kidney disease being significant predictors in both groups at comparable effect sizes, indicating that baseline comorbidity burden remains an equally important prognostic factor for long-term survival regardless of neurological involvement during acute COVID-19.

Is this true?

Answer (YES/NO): NO